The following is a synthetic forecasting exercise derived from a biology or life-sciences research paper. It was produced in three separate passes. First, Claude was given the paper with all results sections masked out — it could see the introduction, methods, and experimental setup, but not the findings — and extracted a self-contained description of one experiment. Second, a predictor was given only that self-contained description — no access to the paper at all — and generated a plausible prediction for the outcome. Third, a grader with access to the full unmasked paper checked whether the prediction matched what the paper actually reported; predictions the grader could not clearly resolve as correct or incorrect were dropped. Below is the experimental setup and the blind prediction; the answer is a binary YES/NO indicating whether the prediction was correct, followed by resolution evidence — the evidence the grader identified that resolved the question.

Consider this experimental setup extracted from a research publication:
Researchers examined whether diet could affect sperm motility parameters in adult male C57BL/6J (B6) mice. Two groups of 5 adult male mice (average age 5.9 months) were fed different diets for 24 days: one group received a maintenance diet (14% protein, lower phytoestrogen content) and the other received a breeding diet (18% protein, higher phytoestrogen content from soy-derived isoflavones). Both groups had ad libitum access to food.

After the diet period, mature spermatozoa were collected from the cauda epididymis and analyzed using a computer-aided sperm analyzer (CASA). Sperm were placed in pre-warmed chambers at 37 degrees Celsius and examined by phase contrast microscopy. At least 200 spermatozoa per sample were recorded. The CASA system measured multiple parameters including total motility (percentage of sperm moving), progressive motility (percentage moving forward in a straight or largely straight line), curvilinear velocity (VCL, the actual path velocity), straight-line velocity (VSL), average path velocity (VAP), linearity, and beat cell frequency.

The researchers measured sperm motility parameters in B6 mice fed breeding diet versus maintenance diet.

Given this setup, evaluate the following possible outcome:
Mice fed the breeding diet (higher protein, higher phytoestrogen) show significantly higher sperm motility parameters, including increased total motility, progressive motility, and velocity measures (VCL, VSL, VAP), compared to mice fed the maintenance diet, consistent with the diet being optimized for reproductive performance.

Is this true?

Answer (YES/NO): NO